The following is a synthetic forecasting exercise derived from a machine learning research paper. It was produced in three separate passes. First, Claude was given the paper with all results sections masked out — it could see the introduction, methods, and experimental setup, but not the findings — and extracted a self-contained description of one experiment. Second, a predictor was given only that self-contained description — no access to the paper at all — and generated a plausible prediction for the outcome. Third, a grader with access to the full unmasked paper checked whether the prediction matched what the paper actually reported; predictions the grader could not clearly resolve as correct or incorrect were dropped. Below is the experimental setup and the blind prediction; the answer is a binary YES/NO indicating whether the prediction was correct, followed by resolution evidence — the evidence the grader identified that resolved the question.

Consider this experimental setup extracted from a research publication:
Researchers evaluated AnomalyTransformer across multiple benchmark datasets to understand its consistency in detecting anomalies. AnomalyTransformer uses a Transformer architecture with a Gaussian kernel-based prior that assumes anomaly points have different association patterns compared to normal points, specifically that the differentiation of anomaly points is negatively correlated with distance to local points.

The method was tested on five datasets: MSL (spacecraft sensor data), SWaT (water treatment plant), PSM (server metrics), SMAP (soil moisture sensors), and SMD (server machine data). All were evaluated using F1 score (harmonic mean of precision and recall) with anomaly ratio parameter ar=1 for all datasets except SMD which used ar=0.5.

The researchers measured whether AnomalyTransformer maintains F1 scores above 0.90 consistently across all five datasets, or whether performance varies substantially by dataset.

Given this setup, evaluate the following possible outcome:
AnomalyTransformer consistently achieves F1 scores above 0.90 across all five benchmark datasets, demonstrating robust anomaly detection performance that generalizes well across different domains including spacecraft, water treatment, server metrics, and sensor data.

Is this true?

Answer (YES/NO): YES